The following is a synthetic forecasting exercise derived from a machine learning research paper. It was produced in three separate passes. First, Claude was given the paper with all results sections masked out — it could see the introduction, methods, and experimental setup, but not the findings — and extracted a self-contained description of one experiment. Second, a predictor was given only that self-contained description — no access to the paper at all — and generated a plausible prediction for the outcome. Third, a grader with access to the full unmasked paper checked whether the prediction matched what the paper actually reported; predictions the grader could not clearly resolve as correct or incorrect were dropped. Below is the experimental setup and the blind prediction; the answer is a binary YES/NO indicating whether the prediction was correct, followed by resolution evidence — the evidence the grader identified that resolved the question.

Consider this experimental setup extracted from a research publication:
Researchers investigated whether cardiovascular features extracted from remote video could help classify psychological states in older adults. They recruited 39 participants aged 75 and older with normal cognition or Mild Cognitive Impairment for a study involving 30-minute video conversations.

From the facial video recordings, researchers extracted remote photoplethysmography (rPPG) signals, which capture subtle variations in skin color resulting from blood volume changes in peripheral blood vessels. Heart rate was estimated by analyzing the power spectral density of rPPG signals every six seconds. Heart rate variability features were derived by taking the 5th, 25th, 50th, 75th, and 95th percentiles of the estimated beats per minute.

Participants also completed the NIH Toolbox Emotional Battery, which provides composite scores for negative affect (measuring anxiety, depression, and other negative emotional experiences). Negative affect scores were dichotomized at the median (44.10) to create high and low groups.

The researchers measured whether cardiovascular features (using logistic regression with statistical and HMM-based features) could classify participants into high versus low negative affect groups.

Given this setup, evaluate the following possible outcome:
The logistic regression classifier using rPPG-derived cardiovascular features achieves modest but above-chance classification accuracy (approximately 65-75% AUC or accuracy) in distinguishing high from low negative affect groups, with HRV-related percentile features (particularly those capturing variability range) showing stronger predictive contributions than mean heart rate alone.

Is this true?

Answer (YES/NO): NO